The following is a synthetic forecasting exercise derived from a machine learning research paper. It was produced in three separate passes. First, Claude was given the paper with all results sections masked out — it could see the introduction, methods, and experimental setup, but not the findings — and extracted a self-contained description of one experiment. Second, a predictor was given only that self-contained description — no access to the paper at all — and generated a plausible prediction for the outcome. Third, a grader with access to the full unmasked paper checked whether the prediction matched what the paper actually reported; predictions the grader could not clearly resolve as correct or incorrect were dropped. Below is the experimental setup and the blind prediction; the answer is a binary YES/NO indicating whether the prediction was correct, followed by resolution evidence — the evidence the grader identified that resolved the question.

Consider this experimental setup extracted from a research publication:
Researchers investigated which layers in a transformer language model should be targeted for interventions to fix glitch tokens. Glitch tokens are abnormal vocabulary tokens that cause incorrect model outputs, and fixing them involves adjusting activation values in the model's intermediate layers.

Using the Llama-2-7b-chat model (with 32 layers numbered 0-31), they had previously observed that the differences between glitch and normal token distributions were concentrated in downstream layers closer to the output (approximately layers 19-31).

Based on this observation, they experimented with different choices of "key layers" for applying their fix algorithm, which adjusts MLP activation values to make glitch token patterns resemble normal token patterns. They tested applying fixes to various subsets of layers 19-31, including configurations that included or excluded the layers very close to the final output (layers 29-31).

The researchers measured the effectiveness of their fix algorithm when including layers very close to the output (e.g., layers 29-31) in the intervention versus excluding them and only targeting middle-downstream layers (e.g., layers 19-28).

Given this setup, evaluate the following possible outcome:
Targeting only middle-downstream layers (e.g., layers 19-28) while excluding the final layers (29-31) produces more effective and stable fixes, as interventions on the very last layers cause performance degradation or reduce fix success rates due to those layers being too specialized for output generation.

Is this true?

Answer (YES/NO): YES